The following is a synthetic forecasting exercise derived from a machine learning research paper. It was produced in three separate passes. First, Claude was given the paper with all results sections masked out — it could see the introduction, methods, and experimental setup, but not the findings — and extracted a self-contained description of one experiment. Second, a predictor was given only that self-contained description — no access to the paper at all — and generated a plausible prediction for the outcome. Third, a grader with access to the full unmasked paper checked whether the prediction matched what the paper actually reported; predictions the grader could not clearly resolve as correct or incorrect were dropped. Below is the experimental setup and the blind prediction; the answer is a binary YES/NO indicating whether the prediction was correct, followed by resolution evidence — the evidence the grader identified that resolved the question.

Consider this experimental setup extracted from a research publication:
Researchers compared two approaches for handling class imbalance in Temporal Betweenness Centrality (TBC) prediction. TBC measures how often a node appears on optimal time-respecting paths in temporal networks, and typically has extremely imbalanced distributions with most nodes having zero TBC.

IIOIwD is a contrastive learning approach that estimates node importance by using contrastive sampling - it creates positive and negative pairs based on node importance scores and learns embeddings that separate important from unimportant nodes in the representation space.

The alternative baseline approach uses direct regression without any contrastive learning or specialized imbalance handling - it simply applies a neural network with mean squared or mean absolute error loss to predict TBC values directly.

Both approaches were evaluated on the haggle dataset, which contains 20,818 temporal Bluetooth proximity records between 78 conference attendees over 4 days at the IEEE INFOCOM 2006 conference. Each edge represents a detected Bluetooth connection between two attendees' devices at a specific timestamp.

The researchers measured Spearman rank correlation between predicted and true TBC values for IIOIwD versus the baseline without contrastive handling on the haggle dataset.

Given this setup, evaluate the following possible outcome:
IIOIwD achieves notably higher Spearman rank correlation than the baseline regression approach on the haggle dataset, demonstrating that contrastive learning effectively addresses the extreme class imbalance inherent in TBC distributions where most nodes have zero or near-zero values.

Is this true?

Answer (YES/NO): NO